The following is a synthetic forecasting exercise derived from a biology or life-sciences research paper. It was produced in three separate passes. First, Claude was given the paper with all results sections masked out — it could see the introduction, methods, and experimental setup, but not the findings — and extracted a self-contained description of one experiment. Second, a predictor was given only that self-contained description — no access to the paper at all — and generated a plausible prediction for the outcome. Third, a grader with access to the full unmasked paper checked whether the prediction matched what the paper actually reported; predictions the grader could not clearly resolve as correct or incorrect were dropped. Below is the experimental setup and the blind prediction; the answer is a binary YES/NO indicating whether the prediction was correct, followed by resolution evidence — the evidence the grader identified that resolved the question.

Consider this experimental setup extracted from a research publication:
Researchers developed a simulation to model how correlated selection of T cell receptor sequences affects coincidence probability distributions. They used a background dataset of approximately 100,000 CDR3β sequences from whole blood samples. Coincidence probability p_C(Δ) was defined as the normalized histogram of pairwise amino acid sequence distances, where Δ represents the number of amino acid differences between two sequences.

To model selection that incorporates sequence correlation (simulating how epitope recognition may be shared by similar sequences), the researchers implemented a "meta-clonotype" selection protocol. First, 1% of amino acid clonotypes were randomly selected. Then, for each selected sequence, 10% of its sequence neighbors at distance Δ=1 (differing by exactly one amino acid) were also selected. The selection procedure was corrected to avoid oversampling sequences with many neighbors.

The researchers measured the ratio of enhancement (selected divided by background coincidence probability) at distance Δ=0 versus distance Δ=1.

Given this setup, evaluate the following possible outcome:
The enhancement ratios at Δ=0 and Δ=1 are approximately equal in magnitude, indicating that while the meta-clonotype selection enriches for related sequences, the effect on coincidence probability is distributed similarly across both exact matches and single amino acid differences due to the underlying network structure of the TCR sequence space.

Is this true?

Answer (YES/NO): NO